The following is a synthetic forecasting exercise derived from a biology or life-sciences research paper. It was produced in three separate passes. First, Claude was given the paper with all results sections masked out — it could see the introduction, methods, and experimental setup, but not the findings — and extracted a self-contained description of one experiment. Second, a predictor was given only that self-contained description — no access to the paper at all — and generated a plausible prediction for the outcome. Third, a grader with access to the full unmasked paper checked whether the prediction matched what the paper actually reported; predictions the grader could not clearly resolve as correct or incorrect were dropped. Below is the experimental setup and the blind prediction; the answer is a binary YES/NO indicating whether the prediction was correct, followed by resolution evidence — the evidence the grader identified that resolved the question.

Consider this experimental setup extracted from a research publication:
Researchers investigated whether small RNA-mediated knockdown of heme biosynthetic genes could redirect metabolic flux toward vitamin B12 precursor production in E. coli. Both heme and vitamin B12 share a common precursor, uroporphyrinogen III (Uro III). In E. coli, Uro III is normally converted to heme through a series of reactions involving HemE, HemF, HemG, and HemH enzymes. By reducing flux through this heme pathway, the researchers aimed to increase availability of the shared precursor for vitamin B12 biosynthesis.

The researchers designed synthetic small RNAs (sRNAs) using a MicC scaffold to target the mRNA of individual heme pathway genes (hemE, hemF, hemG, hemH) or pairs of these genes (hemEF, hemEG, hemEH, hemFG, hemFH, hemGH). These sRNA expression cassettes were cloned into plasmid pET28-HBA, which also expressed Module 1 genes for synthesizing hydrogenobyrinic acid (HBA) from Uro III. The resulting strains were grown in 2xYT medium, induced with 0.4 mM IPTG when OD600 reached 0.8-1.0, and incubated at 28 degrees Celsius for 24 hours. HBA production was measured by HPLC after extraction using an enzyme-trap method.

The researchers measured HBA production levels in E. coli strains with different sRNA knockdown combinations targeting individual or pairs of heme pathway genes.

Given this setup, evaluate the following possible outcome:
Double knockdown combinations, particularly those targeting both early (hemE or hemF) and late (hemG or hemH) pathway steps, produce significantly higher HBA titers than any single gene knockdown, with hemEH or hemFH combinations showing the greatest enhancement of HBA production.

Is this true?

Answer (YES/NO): NO